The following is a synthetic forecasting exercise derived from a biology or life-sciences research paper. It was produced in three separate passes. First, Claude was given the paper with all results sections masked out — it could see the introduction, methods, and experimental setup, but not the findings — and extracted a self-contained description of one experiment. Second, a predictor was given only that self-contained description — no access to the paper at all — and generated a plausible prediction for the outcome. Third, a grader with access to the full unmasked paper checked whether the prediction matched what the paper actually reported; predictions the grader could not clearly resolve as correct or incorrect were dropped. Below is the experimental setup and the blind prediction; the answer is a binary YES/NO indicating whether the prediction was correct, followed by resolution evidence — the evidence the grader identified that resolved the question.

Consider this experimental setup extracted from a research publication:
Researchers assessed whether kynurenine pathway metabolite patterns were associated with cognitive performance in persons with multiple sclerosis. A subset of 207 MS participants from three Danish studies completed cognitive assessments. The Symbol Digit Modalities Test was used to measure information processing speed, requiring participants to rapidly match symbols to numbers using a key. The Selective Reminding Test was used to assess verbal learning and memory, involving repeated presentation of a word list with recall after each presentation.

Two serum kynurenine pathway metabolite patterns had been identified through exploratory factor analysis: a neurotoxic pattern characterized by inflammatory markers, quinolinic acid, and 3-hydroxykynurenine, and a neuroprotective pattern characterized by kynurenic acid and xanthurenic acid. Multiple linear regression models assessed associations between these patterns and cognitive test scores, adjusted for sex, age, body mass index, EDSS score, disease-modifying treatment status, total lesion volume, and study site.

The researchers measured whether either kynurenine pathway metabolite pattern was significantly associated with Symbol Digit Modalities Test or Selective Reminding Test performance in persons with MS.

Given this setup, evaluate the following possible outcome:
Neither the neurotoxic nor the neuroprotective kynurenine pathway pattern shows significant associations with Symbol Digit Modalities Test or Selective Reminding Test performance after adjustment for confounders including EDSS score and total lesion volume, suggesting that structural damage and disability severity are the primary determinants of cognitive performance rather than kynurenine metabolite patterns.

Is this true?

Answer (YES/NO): YES